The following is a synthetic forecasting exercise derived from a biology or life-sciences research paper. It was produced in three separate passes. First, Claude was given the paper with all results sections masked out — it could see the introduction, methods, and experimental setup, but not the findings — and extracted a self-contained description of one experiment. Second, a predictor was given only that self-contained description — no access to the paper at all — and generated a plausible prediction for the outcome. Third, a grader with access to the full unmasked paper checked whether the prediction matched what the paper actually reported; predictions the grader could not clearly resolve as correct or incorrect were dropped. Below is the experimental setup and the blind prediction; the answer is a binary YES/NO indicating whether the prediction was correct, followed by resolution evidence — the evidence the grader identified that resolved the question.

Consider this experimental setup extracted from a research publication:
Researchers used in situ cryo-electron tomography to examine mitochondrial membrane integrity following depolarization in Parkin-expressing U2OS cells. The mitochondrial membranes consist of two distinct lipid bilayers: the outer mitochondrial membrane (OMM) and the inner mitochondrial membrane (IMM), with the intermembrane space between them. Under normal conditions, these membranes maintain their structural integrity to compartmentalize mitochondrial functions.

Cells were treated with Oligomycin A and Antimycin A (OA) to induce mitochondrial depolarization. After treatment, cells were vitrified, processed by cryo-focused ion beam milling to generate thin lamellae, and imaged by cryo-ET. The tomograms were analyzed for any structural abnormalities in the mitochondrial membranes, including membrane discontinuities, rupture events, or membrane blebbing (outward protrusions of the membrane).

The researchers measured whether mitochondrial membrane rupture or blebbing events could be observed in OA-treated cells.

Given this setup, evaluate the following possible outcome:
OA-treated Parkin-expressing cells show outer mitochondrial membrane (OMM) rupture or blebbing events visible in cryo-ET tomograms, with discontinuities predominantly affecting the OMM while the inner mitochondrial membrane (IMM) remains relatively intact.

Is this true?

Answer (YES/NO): NO